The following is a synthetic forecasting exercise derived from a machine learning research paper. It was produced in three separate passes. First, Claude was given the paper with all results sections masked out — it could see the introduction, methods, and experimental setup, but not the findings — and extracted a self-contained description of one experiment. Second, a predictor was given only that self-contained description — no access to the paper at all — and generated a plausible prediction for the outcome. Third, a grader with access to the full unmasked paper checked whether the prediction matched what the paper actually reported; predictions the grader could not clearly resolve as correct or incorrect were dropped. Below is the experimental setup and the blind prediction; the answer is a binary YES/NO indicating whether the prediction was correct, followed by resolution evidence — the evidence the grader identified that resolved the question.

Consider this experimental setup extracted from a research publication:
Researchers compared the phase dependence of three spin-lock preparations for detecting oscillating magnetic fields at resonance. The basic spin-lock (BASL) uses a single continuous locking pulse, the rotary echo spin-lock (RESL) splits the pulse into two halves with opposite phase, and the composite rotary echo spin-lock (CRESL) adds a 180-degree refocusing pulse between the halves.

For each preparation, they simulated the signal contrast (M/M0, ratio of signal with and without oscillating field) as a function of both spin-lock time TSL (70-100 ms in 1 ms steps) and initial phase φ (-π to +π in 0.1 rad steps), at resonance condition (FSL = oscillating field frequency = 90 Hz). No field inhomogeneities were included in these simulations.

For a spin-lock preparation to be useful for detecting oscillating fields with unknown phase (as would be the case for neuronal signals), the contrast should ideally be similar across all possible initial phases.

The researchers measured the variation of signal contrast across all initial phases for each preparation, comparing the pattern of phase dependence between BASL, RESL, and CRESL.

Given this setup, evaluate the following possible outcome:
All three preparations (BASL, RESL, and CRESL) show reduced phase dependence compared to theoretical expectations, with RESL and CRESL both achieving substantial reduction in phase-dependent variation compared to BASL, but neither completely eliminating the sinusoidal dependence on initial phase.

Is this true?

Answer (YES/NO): NO